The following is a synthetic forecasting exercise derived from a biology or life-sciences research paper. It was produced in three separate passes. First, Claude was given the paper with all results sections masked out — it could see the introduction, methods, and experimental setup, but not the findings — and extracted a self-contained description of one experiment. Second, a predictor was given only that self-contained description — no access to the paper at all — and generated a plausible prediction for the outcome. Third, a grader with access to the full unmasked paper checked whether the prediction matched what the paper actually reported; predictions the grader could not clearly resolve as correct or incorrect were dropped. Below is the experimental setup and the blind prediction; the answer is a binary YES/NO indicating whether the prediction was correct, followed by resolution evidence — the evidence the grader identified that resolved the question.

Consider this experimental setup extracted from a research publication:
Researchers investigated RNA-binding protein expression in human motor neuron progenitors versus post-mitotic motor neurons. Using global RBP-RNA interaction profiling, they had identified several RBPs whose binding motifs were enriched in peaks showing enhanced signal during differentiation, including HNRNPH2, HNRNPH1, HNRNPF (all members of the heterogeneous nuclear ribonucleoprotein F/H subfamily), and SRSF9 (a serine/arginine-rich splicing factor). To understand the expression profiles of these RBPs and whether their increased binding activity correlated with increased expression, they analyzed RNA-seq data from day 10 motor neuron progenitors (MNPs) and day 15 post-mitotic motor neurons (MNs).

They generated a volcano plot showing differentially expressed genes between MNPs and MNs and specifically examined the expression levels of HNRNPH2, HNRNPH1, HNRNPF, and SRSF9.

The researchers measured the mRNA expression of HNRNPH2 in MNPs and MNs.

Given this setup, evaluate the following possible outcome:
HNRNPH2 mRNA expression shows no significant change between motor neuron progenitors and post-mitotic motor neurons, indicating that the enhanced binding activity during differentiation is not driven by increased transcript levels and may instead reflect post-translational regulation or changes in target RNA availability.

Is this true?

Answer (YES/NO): NO